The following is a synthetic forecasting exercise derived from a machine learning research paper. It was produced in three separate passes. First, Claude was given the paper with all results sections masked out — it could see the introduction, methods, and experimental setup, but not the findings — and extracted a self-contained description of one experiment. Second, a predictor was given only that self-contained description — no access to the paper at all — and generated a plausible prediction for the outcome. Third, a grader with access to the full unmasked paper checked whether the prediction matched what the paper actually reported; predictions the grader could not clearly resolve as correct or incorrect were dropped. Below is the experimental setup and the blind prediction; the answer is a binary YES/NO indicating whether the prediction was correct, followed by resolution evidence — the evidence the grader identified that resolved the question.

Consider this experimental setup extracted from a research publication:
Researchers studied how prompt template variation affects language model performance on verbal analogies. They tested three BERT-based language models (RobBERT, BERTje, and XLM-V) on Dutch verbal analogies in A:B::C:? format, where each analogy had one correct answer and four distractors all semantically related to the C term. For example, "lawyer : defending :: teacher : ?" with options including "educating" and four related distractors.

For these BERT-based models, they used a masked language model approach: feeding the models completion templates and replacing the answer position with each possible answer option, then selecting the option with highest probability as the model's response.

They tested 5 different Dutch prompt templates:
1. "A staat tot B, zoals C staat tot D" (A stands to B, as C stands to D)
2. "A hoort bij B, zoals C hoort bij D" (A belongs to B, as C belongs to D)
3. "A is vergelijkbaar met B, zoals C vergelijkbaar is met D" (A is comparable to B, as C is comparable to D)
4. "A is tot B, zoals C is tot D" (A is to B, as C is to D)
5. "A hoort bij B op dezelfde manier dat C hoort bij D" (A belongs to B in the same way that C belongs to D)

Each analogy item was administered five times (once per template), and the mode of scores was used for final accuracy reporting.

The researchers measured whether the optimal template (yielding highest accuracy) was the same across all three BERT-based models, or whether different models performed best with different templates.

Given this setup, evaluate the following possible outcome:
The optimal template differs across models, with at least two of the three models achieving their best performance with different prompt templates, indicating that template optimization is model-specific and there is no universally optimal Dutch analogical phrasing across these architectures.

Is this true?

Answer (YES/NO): NO